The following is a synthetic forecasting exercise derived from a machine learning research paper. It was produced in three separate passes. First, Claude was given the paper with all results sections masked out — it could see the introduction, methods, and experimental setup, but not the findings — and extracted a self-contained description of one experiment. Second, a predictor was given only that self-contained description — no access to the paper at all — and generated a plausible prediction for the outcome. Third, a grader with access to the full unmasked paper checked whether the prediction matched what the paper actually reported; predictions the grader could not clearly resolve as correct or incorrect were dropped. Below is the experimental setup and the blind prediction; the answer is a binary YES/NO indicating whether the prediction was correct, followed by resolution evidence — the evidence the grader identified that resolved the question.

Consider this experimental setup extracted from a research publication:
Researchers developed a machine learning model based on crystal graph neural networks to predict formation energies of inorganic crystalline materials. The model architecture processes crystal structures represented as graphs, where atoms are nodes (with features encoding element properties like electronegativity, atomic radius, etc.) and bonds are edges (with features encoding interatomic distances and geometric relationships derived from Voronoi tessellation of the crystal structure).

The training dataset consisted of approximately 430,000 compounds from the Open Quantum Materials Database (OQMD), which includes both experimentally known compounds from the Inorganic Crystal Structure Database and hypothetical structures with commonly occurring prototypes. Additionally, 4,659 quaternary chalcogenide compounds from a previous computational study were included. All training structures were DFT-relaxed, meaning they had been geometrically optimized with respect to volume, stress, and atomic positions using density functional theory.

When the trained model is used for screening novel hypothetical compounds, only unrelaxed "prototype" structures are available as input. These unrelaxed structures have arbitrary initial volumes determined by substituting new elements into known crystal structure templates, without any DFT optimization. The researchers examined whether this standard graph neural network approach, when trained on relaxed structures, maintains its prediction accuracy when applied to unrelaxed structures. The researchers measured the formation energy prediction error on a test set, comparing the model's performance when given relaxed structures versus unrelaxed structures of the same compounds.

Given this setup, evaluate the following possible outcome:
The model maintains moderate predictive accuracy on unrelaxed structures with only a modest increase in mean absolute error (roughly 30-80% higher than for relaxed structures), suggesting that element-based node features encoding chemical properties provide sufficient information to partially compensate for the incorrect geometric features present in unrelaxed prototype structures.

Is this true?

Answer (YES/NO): NO